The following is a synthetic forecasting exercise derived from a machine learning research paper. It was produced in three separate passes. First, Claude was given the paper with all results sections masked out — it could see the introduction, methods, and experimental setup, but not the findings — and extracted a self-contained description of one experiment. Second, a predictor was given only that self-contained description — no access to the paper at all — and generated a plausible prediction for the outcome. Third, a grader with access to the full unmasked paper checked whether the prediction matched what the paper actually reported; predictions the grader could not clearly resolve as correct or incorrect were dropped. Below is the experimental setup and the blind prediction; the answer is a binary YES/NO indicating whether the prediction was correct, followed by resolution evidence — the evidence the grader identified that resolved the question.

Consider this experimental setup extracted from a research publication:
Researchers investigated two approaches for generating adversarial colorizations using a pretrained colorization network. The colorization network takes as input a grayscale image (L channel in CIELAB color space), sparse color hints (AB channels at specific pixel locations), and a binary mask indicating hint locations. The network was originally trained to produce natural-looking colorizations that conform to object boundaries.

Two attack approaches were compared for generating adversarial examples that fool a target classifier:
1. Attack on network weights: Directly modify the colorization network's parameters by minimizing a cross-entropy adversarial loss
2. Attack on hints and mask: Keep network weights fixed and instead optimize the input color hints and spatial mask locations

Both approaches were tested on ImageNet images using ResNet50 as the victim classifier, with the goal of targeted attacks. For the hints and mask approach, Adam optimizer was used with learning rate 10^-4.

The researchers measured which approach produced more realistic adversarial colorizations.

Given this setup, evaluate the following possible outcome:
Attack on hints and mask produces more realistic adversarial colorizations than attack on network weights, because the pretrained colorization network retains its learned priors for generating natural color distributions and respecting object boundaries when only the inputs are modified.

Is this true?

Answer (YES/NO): YES